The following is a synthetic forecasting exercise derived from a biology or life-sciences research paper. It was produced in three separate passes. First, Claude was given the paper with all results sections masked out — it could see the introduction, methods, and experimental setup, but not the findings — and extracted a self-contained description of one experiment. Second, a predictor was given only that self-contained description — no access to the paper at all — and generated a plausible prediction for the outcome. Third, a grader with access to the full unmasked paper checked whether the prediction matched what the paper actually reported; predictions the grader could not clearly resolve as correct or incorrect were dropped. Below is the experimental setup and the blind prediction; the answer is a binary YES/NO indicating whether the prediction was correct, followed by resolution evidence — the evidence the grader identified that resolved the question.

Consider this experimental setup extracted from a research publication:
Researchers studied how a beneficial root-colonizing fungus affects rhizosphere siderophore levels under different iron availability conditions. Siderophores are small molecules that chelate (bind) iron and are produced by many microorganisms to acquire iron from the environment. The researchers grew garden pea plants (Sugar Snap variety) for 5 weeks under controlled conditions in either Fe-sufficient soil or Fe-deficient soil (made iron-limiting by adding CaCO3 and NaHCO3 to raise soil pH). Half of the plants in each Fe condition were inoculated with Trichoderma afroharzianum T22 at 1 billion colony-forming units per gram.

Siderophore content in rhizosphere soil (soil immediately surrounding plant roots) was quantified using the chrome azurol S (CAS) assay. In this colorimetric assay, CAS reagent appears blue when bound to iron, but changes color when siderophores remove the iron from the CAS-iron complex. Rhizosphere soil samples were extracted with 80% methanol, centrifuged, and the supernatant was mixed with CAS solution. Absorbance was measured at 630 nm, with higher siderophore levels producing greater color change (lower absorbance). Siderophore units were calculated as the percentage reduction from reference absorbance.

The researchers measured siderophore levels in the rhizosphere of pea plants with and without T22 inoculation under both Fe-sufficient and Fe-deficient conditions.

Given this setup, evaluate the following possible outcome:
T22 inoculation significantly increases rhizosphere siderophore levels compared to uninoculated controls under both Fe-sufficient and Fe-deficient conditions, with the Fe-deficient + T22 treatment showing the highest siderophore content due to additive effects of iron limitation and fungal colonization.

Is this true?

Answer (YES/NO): NO